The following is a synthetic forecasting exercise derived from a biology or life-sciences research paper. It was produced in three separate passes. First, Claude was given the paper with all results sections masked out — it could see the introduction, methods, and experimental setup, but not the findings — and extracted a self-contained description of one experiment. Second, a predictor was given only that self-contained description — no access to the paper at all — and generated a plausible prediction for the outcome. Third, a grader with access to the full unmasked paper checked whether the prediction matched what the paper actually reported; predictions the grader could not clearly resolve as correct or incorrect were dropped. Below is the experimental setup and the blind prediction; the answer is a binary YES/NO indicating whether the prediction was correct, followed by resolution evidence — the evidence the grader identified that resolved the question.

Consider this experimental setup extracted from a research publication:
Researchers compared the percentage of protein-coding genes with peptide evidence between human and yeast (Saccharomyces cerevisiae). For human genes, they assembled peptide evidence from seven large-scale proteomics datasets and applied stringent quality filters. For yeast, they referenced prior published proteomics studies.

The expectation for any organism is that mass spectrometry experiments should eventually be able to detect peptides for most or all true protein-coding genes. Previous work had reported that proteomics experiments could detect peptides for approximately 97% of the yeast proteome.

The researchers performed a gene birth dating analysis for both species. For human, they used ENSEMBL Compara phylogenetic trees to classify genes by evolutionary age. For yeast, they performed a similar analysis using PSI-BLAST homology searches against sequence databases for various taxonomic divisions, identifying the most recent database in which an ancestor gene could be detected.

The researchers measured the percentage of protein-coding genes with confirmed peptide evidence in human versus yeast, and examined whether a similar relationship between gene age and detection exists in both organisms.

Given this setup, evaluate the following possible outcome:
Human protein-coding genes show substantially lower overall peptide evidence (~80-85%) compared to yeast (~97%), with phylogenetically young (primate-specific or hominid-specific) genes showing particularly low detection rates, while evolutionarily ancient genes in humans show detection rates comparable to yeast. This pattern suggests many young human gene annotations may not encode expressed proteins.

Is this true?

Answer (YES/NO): NO